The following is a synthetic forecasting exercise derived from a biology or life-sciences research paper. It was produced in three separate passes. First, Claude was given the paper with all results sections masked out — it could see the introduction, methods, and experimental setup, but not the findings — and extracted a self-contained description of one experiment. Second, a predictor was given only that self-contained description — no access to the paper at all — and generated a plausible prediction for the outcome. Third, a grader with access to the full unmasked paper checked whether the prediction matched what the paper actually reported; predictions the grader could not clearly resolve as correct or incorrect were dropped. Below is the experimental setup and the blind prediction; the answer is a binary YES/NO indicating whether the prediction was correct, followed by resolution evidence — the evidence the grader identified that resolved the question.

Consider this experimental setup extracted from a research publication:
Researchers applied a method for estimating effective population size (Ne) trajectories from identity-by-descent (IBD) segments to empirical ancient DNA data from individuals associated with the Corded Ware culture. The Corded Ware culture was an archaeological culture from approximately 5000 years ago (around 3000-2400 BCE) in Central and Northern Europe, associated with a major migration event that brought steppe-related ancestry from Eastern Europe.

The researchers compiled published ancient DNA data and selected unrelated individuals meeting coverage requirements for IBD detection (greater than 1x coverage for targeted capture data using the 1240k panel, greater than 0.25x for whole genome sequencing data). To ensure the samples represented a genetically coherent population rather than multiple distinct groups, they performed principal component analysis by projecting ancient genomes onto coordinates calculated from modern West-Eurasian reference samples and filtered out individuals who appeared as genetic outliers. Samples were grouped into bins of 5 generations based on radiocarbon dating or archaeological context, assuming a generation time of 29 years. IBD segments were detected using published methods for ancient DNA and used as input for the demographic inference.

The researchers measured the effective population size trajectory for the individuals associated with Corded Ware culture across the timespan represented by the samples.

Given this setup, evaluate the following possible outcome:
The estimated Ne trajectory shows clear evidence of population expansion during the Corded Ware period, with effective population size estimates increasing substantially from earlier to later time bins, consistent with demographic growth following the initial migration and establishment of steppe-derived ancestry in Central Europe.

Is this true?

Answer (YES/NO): YES